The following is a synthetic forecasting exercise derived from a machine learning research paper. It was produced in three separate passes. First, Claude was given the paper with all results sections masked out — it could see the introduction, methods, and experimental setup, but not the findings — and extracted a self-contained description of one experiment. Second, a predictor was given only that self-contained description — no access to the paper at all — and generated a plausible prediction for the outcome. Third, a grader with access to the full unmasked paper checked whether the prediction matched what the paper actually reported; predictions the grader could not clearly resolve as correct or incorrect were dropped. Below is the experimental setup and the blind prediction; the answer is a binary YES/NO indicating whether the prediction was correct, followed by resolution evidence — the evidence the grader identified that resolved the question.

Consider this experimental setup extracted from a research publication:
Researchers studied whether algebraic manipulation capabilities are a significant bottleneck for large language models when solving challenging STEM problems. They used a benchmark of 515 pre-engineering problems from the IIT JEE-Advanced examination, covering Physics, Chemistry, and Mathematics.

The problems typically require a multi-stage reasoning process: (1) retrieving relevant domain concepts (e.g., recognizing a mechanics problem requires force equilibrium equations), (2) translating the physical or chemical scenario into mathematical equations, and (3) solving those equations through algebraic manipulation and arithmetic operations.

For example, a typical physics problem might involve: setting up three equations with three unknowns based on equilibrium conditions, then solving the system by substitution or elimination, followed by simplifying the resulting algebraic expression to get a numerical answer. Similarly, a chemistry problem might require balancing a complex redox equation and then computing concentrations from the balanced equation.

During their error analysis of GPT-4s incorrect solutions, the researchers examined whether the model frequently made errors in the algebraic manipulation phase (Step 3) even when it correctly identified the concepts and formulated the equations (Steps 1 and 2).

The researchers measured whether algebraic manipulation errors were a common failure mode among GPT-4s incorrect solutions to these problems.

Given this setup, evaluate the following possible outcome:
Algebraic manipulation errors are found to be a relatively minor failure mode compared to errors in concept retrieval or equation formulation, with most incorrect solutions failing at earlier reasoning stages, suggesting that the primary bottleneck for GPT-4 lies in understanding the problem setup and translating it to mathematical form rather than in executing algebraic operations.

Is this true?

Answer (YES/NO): NO